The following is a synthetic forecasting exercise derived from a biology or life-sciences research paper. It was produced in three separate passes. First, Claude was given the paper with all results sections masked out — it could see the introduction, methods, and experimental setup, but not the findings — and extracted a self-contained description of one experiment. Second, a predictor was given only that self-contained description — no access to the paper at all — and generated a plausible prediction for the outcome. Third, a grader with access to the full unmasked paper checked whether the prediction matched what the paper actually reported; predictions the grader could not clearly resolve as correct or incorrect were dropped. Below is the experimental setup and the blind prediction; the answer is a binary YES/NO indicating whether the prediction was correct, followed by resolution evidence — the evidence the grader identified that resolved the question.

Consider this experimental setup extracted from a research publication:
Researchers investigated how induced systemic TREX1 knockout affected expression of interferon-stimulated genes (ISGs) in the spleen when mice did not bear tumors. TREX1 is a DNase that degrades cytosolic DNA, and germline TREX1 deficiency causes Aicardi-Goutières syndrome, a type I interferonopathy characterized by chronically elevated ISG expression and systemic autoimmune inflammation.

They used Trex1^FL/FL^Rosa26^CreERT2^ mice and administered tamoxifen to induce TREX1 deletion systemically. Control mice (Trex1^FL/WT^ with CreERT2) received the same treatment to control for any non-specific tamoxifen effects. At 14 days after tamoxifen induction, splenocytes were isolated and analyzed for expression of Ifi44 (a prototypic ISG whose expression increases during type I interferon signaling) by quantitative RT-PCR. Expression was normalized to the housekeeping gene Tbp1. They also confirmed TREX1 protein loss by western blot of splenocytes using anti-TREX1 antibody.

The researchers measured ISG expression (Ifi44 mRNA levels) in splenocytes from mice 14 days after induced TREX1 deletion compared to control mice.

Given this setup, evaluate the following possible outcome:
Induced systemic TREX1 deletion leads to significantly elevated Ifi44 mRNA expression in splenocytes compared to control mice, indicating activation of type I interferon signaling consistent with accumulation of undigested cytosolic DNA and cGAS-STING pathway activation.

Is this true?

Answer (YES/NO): YES